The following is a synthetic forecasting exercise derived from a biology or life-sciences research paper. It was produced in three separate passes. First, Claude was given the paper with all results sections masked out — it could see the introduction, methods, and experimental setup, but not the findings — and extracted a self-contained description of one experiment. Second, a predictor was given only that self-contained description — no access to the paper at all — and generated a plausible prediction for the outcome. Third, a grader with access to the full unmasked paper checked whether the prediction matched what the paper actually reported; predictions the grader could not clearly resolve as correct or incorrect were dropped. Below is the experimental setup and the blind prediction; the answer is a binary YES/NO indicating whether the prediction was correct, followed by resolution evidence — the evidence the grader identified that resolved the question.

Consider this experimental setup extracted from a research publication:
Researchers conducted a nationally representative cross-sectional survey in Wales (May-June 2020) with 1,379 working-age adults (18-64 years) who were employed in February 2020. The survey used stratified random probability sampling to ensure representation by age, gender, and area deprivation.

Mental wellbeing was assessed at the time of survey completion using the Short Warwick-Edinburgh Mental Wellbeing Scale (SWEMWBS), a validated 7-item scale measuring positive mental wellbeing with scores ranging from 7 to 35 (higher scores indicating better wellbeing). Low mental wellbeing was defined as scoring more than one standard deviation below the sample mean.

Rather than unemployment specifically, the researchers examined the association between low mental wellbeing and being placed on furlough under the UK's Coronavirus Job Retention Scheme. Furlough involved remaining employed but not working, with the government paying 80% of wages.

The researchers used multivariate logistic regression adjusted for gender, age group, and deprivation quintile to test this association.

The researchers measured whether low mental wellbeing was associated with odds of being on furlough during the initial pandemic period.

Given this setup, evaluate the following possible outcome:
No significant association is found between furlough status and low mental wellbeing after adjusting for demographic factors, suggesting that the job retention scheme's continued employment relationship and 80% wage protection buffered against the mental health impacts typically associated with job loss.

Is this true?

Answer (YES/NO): NO